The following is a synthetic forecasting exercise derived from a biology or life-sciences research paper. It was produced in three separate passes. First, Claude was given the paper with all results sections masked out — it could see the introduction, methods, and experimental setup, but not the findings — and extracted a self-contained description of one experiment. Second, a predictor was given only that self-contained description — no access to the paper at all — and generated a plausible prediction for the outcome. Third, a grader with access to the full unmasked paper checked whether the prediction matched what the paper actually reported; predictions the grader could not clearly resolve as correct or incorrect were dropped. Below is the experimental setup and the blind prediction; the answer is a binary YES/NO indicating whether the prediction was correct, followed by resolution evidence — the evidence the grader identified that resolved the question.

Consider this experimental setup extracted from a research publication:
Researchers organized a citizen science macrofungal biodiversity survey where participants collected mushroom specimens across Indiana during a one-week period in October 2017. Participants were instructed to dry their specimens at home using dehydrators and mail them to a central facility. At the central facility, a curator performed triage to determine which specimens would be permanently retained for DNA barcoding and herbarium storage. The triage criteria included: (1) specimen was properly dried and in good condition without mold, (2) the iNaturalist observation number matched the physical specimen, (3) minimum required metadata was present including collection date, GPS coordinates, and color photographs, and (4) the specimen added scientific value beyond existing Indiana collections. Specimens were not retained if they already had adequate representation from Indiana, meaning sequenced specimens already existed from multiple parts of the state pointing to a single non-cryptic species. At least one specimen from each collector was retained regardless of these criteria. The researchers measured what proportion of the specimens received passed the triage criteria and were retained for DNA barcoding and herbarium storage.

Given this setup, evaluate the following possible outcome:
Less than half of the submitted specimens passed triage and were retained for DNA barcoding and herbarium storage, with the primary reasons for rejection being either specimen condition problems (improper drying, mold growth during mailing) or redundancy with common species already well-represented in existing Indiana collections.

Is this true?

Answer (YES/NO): NO